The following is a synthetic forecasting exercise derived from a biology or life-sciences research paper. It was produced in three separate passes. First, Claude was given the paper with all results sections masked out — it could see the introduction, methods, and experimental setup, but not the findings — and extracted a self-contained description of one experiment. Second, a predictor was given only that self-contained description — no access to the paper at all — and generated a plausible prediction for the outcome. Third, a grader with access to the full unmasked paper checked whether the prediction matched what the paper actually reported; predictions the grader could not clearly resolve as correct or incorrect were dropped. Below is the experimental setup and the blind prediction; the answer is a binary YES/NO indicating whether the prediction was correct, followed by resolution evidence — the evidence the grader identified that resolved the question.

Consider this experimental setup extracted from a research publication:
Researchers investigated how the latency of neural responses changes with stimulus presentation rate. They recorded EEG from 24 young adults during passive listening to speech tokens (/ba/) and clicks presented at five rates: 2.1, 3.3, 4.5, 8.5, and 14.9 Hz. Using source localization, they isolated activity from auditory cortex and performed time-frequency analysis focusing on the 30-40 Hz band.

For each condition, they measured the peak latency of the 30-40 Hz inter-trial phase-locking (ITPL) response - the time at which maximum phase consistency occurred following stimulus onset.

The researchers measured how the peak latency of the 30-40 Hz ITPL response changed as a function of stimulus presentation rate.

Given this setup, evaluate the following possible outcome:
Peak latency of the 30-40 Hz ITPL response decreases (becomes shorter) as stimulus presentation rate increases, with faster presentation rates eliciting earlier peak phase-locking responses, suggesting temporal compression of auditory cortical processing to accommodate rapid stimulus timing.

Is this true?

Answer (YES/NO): NO